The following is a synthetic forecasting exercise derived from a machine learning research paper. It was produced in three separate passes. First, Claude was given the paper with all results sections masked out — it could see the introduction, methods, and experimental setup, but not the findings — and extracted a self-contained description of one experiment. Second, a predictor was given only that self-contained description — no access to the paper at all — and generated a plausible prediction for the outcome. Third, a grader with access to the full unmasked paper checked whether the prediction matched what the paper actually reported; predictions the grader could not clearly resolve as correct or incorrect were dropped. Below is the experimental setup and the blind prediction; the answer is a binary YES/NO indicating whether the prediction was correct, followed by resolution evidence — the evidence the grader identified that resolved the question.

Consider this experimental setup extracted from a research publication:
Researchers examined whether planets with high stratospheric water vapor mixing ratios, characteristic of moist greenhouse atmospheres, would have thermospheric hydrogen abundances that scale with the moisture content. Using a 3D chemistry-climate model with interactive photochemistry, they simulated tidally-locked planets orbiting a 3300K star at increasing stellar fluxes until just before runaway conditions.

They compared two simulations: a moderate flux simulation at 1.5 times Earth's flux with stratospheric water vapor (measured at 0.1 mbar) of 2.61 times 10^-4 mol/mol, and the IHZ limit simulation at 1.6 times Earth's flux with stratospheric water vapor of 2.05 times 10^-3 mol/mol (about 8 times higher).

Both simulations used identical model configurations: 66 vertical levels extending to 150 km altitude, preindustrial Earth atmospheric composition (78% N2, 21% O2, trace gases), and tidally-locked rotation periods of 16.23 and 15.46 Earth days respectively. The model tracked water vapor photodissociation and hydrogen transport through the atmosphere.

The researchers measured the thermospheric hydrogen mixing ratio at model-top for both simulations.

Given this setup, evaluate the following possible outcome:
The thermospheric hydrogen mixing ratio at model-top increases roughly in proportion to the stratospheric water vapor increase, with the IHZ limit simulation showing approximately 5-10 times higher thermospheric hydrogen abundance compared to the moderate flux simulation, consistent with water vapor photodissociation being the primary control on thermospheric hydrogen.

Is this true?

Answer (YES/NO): NO